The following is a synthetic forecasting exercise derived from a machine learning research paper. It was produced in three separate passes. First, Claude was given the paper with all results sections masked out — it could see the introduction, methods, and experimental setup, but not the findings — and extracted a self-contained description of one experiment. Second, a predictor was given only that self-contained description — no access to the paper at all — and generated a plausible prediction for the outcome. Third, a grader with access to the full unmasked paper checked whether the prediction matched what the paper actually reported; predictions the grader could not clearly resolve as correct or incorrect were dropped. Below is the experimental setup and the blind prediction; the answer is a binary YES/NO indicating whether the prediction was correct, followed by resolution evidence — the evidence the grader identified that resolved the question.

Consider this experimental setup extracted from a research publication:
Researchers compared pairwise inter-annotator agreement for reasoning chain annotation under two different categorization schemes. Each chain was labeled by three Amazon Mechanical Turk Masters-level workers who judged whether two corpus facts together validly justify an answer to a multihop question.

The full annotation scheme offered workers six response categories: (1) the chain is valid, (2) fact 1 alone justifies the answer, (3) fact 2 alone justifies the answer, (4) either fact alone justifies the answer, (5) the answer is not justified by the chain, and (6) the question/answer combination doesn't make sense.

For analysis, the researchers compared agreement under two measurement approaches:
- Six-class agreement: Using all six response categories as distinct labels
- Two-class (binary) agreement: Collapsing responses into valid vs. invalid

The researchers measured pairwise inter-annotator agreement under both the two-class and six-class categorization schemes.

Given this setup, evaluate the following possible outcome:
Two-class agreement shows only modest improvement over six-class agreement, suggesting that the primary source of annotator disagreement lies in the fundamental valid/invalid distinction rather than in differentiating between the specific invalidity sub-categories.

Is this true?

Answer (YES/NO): NO